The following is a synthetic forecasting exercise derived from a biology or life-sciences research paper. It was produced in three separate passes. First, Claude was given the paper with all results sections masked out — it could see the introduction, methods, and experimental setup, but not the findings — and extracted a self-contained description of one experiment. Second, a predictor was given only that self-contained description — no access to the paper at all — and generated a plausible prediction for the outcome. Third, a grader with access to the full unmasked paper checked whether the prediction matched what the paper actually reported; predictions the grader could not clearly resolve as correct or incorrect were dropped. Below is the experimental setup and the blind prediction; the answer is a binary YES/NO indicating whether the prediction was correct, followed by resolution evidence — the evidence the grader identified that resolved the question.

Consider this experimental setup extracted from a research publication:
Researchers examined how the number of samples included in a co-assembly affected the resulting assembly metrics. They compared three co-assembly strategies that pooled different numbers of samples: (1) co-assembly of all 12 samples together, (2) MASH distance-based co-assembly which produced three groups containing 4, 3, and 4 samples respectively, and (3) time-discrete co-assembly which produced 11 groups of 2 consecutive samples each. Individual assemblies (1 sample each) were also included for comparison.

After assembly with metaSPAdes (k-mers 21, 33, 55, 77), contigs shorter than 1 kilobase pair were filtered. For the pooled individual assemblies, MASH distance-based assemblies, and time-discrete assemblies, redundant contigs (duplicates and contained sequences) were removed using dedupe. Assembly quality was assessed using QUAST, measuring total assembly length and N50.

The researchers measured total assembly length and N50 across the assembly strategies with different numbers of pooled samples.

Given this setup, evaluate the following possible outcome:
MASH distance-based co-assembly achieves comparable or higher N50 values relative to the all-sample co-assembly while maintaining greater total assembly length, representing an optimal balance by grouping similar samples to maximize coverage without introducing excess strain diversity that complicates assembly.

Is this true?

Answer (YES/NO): NO